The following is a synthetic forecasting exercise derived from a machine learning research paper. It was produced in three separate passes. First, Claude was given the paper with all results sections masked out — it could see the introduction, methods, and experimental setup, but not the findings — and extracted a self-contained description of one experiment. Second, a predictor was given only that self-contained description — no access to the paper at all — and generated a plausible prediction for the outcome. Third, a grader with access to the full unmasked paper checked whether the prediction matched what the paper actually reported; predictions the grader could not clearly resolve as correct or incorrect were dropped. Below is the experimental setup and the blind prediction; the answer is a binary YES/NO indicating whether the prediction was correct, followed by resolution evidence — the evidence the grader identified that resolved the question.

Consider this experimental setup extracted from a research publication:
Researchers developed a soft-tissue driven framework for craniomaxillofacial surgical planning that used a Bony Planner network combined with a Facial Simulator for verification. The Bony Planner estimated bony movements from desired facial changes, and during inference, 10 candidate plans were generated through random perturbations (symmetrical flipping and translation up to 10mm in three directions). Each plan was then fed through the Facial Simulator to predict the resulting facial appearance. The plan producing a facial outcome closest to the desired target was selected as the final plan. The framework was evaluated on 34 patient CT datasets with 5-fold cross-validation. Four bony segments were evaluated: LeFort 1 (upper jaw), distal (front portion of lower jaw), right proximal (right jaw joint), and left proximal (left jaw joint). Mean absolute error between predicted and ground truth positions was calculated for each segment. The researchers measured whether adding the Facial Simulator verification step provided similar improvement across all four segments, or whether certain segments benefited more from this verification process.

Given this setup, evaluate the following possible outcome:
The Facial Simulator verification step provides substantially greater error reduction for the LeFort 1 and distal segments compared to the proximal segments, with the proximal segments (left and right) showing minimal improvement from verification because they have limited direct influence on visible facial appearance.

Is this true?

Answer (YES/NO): NO